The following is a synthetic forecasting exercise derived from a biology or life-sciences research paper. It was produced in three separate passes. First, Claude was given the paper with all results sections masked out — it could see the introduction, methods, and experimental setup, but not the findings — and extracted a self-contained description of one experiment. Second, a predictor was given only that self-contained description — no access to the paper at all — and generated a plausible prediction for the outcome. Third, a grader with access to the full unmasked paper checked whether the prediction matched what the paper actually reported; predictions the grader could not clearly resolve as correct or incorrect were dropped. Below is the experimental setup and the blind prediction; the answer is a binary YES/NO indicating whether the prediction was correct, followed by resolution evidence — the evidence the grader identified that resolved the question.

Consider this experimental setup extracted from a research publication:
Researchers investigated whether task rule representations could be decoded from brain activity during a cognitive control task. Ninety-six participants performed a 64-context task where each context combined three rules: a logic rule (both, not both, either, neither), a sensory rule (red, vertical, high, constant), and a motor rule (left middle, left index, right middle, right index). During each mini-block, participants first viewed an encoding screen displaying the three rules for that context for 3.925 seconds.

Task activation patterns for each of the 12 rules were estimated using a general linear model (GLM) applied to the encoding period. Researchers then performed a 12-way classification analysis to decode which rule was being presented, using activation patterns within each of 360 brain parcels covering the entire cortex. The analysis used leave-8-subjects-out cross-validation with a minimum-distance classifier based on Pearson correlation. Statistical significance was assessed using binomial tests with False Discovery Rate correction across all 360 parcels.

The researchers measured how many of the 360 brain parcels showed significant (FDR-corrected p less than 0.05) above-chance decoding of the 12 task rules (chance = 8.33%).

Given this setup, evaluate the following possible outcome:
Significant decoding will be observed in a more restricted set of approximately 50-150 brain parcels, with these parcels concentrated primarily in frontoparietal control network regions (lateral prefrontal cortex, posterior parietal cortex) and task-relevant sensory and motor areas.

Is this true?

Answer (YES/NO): NO